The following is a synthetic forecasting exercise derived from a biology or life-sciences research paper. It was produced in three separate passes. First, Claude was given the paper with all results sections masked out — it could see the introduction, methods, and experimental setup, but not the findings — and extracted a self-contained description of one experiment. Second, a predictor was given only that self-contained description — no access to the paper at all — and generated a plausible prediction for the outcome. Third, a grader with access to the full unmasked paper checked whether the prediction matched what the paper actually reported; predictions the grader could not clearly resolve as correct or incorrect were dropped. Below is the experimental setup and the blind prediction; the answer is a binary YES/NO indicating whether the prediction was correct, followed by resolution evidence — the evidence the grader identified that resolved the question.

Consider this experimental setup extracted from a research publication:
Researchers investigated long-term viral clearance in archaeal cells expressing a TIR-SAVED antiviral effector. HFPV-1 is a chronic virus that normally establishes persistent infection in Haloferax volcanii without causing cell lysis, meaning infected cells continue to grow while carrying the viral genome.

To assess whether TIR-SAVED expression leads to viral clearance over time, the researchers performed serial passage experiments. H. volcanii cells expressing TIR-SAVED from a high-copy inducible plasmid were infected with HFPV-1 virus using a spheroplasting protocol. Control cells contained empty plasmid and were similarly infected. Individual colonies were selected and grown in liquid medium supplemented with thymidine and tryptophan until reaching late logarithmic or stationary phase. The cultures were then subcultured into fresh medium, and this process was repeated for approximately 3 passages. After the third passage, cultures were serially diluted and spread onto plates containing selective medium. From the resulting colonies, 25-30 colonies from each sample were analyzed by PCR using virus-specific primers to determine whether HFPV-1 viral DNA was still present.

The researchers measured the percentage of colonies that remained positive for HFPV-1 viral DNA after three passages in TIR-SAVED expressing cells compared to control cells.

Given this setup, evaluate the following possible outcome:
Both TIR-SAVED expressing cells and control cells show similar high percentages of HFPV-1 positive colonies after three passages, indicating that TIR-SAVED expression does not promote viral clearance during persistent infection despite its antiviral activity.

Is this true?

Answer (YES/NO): NO